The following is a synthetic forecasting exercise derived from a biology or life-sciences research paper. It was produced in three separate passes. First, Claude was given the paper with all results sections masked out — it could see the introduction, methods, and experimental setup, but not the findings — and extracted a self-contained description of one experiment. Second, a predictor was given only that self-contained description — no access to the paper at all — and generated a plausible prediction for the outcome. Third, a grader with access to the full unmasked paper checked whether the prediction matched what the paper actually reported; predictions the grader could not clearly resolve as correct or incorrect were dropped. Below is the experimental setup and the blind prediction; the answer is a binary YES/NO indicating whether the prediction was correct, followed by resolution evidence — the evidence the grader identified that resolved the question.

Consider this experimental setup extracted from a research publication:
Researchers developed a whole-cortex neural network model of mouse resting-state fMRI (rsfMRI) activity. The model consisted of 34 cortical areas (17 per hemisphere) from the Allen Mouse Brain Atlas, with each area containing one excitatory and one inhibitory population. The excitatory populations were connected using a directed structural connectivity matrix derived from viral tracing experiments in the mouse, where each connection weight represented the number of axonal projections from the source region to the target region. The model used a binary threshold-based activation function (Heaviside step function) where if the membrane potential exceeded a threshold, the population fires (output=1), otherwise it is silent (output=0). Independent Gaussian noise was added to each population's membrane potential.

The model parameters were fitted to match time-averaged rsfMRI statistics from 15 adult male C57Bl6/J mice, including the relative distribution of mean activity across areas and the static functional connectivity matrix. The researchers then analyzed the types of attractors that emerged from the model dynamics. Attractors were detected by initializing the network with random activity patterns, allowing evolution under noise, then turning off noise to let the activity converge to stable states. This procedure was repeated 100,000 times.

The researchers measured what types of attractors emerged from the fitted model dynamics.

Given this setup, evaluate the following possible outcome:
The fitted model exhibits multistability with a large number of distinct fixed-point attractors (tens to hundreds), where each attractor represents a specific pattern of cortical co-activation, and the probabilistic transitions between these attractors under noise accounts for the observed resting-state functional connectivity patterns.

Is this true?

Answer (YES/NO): YES